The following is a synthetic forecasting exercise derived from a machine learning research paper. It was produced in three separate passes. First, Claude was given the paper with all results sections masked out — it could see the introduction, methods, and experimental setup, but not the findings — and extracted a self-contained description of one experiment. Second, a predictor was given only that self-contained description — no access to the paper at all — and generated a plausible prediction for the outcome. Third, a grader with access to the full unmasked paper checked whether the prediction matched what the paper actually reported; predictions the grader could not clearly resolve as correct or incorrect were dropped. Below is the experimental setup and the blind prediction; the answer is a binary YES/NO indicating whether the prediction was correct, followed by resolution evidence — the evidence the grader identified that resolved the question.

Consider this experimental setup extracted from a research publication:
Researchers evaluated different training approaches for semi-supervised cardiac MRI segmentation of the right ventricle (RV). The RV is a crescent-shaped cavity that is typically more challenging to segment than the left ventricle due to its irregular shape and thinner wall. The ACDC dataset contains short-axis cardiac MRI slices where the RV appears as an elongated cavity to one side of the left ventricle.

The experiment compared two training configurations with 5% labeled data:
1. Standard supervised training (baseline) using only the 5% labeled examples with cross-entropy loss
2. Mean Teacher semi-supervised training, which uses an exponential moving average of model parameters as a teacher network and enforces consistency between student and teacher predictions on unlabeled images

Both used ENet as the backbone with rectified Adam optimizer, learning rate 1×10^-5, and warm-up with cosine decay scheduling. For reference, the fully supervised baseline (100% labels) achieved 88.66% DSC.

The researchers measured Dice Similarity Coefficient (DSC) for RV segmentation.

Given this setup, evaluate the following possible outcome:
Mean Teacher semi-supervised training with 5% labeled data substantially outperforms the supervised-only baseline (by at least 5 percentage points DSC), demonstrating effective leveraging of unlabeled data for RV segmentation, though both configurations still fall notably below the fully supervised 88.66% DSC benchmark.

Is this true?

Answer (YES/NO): YES